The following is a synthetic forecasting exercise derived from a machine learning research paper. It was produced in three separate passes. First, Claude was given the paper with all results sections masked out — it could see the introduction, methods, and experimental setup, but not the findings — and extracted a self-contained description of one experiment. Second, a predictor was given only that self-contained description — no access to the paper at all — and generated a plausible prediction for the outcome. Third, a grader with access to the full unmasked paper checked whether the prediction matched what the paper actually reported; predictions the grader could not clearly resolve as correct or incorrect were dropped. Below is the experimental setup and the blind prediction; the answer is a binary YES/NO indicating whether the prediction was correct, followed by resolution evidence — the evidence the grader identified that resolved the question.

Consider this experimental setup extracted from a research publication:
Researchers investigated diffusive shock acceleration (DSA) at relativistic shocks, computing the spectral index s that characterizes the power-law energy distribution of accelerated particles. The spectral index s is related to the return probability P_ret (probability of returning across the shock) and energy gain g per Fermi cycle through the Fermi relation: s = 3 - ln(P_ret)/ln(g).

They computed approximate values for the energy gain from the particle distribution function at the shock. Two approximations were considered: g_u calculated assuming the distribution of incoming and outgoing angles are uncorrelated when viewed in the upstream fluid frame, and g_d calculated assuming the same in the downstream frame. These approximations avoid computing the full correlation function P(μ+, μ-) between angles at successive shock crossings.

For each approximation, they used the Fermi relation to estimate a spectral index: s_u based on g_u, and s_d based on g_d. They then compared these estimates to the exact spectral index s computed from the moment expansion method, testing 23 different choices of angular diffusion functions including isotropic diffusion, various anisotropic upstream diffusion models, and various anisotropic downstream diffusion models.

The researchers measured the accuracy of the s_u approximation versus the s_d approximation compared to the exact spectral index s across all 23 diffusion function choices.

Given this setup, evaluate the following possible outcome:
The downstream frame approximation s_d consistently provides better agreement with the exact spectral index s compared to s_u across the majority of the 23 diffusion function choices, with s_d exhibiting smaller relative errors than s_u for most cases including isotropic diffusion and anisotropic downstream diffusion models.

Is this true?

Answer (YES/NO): NO